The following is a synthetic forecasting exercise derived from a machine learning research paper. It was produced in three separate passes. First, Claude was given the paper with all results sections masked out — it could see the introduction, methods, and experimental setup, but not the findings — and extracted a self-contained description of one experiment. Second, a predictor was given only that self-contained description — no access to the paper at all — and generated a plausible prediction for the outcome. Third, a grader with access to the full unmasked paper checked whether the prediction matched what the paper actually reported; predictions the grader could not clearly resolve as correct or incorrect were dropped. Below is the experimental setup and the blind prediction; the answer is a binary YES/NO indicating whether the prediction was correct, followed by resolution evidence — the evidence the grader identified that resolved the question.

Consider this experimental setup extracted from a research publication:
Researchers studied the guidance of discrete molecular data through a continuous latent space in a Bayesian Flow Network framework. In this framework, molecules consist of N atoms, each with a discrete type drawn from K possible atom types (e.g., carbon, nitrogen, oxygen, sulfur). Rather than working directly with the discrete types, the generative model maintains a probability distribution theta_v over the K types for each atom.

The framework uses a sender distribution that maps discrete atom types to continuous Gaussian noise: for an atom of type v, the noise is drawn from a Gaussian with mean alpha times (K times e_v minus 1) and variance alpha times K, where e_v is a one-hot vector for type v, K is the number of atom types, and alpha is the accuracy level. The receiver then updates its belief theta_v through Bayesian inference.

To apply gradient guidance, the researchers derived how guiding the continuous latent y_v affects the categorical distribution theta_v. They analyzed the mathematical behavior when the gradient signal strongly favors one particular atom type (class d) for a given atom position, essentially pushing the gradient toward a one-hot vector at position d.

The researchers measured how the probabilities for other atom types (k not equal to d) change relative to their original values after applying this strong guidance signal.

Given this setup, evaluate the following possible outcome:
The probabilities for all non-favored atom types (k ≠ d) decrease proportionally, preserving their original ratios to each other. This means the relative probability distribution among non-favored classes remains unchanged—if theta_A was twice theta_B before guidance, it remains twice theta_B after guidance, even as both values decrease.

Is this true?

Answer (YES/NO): YES